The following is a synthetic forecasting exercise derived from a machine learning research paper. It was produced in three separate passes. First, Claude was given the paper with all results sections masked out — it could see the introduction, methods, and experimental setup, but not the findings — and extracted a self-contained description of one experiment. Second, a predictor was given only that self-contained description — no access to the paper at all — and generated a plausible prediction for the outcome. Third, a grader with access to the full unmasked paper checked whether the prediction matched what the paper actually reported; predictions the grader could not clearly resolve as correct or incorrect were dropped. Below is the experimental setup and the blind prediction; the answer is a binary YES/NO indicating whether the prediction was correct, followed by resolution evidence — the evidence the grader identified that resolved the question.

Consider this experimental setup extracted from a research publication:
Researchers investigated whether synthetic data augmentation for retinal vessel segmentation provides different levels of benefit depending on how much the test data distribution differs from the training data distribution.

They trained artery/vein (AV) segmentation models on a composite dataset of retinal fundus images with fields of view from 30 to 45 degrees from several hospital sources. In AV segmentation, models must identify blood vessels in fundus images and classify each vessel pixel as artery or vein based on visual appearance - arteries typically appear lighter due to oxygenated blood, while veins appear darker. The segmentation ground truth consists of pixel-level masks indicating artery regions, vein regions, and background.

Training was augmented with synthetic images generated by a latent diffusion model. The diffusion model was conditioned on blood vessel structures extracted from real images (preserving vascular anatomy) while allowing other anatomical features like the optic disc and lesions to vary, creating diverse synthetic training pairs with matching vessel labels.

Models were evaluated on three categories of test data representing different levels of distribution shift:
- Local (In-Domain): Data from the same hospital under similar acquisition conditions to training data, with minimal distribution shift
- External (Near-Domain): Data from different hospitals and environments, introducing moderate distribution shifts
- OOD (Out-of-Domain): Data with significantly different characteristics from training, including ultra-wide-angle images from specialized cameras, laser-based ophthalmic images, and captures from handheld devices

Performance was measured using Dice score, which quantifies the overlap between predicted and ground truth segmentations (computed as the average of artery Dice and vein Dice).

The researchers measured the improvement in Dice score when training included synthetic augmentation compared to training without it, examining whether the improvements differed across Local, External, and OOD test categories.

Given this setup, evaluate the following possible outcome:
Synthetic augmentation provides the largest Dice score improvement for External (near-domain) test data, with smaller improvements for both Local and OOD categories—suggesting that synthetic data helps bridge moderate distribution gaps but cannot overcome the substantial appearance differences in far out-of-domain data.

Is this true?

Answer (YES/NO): NO